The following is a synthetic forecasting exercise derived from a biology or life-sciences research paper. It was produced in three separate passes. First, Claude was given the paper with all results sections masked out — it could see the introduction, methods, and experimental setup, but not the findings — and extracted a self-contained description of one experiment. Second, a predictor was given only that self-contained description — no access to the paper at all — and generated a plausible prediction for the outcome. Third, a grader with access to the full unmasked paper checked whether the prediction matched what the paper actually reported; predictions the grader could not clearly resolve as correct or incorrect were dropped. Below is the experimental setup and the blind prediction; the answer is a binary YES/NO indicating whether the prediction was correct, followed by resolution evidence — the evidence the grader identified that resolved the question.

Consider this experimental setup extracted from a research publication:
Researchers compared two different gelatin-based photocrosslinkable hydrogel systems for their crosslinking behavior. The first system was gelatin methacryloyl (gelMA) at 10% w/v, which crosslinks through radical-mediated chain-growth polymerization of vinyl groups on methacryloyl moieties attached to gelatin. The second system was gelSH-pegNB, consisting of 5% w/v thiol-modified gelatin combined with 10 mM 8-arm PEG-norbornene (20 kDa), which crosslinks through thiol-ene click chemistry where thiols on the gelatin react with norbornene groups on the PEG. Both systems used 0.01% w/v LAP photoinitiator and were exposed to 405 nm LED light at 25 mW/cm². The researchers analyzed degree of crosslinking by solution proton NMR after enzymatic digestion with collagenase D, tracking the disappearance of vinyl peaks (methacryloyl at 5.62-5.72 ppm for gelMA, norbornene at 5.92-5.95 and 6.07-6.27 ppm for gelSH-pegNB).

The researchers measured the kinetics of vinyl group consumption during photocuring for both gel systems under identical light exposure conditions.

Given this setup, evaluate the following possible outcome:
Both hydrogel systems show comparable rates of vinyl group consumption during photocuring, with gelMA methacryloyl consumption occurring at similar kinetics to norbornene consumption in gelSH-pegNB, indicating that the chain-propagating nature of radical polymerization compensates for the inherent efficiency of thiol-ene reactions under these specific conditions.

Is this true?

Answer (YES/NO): NO